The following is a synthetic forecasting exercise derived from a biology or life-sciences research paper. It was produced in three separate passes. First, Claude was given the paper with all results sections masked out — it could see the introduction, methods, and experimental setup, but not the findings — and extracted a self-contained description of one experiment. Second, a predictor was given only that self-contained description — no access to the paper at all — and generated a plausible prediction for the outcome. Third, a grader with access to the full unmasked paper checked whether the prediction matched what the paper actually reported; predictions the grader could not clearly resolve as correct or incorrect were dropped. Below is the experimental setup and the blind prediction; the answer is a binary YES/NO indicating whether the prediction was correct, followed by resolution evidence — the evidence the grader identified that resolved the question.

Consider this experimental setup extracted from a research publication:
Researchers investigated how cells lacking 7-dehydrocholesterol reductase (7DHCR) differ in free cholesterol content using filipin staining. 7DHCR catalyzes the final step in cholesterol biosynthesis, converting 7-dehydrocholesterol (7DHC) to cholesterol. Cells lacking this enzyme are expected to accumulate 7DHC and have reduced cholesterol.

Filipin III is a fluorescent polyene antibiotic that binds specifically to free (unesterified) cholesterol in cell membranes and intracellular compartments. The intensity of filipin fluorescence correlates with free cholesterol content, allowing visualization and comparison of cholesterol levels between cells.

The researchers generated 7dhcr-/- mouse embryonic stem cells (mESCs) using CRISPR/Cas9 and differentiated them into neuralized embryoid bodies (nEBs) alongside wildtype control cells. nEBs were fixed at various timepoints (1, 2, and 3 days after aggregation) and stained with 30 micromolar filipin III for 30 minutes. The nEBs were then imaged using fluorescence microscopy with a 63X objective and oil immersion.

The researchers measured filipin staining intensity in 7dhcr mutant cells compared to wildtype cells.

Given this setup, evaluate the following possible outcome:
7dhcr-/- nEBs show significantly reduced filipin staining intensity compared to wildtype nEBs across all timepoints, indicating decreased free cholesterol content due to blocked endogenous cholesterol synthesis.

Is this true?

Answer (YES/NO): NO